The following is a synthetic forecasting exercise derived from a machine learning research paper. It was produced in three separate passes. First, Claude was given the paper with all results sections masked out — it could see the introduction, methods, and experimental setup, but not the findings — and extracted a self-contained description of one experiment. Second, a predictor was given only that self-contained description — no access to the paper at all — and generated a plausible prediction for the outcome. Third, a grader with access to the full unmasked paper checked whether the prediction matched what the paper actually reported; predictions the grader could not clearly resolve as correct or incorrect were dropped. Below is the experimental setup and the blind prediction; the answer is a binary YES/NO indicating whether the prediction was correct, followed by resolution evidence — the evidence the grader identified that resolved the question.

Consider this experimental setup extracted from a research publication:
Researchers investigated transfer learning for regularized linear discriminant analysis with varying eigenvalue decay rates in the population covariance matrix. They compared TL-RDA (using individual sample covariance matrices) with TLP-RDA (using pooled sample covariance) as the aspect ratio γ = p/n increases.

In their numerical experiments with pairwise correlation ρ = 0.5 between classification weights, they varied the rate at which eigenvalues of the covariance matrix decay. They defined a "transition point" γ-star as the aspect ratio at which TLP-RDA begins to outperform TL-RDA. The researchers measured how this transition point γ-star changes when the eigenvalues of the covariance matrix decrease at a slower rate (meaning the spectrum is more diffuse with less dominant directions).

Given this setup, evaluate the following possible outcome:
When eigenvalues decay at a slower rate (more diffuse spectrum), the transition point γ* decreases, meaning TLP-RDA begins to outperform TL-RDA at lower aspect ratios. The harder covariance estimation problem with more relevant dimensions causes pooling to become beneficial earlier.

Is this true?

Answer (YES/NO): YES